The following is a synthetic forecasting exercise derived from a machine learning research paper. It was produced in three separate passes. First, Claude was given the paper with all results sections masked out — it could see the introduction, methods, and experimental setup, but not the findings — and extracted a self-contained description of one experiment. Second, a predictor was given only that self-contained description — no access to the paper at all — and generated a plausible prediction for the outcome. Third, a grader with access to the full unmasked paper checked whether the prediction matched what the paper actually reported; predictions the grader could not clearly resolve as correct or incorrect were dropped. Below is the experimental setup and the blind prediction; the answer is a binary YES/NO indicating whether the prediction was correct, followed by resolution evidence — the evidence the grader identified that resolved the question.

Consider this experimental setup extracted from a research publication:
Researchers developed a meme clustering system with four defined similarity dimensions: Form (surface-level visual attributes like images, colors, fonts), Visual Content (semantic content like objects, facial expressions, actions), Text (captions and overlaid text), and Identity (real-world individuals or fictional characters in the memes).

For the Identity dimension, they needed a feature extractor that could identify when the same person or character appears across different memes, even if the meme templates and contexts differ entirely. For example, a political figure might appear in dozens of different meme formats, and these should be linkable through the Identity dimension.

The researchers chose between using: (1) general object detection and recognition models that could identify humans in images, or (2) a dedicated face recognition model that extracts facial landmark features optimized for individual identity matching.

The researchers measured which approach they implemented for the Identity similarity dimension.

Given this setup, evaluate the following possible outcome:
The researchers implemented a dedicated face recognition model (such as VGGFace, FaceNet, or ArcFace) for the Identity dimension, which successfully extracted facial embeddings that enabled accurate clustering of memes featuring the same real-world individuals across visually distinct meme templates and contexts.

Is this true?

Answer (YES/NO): YES